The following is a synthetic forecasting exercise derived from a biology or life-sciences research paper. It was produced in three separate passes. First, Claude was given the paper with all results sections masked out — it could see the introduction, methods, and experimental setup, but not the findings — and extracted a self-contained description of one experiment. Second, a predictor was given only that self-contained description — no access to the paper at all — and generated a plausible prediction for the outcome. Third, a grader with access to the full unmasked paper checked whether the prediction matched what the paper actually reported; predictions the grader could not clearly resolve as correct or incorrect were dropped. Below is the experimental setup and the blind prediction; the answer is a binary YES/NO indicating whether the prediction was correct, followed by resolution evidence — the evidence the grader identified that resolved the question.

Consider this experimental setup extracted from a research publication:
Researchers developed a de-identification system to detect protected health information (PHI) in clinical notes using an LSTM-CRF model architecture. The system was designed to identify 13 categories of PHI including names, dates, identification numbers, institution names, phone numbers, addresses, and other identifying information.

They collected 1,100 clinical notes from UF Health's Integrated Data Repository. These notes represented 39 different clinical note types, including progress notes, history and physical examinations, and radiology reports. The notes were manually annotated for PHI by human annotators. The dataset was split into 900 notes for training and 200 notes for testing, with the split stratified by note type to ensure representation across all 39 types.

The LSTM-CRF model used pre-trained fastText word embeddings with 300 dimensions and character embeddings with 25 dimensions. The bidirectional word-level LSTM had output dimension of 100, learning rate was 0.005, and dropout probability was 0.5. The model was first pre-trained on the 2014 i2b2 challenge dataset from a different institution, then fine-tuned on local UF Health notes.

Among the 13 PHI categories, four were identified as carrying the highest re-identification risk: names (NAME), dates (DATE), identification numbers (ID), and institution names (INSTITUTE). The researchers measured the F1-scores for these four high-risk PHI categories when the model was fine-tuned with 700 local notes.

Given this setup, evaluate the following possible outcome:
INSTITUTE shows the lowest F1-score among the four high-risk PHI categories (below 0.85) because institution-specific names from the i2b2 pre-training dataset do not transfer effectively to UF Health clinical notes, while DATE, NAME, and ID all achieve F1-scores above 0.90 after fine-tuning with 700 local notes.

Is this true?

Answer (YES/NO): NO